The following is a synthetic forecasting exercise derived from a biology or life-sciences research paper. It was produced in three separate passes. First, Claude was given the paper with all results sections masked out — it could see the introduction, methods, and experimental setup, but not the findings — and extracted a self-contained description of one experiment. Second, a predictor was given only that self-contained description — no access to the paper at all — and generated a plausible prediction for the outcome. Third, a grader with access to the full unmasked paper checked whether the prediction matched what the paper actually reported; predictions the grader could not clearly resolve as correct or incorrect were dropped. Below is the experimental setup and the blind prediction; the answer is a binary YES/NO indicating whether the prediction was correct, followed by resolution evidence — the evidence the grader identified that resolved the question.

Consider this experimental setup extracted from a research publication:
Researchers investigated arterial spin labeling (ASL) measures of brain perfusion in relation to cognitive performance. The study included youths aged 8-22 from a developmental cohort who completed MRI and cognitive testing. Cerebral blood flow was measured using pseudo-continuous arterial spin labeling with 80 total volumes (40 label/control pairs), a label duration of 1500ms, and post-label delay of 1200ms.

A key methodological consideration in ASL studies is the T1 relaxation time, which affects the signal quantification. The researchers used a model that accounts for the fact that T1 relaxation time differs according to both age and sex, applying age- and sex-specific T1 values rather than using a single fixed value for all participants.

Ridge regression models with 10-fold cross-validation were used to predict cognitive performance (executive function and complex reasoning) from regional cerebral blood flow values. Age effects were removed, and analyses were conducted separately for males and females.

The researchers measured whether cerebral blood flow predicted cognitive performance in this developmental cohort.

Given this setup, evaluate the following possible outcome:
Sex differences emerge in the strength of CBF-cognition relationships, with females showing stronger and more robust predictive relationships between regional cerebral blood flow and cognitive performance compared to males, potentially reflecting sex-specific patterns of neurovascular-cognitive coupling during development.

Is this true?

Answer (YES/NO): NO